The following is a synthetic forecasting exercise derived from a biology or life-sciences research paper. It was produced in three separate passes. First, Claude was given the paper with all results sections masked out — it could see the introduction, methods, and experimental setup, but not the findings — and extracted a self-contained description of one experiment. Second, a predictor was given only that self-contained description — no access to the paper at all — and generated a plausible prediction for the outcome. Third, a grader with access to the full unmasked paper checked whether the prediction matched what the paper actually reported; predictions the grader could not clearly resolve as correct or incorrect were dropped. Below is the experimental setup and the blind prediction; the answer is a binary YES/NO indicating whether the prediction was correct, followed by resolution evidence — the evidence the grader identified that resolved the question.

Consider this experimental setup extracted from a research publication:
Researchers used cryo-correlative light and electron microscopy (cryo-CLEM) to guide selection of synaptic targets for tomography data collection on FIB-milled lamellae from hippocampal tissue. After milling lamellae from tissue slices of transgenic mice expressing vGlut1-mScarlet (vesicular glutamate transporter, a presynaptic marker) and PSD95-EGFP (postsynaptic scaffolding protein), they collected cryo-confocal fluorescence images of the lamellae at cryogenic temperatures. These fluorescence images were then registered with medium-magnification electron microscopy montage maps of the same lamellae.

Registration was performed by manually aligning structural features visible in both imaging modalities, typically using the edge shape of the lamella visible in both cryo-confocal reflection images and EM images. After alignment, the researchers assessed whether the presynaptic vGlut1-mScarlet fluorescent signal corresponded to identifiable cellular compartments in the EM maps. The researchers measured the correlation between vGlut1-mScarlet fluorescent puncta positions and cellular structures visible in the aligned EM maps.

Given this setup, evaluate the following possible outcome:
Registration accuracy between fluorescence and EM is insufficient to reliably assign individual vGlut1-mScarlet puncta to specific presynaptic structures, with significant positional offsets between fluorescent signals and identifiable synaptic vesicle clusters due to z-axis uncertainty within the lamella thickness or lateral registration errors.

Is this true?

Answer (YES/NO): NO